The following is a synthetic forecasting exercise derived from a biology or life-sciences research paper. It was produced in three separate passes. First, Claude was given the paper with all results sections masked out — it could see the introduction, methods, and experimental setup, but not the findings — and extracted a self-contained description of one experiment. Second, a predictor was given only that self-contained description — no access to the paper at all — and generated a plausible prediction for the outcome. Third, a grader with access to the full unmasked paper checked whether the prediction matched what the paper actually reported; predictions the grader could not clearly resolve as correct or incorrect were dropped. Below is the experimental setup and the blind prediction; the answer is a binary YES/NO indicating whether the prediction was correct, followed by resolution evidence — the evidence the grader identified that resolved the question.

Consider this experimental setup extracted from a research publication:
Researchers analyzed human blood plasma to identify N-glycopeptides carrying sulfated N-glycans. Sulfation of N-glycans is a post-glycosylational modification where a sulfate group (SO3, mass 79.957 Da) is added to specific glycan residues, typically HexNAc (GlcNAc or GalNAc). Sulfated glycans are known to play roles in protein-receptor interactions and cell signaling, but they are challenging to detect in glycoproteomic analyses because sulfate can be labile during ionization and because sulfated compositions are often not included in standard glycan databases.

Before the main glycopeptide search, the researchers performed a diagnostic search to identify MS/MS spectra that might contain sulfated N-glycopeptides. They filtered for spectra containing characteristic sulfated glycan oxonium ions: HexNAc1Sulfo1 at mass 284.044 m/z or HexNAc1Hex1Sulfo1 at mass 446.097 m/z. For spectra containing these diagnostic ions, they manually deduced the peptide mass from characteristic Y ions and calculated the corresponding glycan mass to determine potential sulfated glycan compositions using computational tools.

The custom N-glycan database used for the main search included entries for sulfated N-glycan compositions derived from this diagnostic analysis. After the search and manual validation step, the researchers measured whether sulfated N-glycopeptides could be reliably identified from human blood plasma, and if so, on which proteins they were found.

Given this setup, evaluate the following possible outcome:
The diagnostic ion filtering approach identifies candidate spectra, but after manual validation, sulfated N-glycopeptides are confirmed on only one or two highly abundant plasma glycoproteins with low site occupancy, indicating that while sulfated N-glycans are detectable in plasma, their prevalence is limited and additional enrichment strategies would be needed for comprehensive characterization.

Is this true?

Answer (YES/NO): NO